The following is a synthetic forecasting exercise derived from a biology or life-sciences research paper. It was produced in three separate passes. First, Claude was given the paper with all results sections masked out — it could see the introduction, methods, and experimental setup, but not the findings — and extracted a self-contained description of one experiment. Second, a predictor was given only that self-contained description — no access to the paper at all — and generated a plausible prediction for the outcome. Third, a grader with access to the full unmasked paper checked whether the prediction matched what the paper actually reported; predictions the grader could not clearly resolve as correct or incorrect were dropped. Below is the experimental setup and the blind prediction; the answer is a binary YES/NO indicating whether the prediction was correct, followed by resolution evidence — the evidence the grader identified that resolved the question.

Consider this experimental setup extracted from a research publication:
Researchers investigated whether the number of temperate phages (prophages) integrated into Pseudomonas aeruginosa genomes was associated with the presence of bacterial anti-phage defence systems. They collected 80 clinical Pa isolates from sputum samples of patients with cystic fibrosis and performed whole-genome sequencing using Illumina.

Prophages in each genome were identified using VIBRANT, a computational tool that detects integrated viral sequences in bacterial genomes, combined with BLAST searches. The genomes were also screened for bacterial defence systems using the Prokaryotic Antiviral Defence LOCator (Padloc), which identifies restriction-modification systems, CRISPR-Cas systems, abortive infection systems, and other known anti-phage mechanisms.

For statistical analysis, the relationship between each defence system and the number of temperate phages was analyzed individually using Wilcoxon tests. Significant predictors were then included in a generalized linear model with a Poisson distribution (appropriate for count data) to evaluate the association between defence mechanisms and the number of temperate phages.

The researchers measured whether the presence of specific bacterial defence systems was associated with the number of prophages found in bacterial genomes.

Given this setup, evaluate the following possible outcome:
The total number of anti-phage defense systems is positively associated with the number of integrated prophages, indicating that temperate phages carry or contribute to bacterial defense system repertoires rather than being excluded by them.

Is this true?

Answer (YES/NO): NO